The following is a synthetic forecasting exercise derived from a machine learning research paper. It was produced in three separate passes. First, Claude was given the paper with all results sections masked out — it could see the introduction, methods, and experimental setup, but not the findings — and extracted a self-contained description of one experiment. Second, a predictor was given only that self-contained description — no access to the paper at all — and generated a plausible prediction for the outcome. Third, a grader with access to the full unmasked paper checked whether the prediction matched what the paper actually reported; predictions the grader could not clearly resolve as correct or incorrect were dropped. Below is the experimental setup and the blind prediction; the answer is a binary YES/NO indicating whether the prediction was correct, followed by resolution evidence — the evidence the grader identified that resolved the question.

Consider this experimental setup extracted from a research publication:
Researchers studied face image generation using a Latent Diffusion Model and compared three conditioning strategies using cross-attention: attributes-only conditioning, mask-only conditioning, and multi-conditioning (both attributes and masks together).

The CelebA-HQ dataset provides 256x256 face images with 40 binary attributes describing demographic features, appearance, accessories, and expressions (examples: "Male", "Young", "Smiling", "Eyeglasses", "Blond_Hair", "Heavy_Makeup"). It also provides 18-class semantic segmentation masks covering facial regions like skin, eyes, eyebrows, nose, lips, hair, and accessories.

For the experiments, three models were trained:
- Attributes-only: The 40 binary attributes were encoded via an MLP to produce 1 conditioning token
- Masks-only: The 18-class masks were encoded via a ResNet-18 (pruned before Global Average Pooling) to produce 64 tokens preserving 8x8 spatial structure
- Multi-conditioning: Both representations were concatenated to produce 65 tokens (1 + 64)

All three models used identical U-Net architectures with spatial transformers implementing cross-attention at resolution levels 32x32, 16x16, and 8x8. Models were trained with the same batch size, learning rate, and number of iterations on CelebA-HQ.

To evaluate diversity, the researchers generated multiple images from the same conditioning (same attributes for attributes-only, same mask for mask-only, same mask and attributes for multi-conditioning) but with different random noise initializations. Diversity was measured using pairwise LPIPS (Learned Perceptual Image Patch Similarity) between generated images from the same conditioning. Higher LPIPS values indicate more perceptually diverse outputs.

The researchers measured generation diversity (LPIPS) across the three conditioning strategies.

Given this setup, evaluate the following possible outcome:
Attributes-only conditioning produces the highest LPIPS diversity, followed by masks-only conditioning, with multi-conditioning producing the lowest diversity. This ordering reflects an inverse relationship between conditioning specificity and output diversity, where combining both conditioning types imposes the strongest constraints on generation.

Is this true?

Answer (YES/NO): YES